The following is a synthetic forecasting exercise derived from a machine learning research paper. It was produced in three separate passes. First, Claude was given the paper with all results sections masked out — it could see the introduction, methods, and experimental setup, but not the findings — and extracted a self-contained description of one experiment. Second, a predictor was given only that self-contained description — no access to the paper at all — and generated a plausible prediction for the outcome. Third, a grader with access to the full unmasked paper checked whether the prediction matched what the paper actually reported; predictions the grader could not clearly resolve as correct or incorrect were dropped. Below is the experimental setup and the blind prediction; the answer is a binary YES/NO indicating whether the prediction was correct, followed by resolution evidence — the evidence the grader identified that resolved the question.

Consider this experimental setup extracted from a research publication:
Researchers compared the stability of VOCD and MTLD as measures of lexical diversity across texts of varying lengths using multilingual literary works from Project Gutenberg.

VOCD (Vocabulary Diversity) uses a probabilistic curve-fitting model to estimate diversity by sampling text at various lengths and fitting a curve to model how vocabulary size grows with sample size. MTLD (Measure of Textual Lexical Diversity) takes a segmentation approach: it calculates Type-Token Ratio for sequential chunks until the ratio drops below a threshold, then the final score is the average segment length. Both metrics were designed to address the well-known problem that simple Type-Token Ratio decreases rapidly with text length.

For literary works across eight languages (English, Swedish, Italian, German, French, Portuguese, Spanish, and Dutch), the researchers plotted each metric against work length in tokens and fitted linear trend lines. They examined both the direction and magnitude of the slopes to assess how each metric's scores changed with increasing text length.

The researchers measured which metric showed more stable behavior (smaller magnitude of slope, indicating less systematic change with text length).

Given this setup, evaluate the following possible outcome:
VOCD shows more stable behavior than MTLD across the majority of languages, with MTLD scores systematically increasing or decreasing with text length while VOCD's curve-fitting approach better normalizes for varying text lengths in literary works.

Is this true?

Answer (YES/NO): NO